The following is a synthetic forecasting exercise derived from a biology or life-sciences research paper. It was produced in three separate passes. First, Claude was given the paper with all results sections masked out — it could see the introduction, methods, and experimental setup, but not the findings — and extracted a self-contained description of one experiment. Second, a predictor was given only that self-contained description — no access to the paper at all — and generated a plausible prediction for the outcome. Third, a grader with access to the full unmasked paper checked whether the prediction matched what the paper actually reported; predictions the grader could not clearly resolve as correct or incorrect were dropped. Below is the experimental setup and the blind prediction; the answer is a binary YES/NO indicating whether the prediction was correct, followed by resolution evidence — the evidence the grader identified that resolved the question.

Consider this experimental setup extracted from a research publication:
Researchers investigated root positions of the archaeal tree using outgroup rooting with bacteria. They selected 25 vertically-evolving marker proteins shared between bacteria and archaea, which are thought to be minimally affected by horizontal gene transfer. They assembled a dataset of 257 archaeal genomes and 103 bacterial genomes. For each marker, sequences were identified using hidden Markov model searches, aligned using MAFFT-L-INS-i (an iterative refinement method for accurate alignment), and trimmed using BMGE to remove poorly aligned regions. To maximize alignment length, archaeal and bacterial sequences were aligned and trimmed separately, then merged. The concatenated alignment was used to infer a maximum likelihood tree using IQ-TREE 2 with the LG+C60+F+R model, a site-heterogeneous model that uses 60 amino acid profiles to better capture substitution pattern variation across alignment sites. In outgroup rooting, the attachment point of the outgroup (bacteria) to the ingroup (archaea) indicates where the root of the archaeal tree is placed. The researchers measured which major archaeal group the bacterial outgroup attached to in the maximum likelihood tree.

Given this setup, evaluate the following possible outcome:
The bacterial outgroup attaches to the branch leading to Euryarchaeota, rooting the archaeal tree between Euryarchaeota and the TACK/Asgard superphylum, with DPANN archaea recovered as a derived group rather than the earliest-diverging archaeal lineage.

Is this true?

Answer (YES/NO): NO